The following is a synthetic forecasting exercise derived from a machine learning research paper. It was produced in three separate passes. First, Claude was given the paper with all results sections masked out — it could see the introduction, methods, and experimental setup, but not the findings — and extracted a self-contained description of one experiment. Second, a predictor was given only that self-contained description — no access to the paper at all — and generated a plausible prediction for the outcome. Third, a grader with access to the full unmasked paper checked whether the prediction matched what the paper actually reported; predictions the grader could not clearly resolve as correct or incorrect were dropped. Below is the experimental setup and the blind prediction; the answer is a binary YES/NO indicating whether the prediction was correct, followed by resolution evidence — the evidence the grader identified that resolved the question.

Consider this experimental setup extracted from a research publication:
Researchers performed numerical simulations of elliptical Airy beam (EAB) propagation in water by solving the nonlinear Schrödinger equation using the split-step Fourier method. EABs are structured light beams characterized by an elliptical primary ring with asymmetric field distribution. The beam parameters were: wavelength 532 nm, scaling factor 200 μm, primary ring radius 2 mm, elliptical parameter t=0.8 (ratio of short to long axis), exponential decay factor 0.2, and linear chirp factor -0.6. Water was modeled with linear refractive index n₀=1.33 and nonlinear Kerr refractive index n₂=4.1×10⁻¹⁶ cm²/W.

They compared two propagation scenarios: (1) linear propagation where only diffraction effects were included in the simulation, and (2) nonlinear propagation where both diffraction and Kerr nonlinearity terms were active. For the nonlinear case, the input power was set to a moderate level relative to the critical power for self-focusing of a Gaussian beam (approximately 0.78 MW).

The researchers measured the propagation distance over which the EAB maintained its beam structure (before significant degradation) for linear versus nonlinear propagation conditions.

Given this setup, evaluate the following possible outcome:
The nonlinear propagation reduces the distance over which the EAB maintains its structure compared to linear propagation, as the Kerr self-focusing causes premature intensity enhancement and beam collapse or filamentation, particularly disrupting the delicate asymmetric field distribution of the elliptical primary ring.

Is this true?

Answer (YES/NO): NO